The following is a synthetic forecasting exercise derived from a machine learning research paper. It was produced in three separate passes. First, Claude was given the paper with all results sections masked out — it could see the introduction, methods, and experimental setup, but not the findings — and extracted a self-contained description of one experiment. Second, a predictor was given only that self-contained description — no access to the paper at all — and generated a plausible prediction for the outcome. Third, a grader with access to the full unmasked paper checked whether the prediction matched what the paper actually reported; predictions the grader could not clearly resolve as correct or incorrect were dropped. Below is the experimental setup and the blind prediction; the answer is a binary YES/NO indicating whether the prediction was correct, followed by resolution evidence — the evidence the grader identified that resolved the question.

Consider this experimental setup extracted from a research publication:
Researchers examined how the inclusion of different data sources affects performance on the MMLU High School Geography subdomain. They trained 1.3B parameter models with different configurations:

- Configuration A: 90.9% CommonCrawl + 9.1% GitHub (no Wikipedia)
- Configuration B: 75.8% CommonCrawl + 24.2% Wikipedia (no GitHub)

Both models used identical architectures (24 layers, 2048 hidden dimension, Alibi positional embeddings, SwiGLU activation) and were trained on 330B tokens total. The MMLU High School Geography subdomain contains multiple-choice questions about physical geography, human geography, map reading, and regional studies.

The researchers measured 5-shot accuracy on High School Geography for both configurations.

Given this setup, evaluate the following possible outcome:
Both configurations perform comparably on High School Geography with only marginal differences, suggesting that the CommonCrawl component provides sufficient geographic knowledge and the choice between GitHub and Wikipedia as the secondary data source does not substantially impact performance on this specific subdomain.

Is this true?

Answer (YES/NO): NO